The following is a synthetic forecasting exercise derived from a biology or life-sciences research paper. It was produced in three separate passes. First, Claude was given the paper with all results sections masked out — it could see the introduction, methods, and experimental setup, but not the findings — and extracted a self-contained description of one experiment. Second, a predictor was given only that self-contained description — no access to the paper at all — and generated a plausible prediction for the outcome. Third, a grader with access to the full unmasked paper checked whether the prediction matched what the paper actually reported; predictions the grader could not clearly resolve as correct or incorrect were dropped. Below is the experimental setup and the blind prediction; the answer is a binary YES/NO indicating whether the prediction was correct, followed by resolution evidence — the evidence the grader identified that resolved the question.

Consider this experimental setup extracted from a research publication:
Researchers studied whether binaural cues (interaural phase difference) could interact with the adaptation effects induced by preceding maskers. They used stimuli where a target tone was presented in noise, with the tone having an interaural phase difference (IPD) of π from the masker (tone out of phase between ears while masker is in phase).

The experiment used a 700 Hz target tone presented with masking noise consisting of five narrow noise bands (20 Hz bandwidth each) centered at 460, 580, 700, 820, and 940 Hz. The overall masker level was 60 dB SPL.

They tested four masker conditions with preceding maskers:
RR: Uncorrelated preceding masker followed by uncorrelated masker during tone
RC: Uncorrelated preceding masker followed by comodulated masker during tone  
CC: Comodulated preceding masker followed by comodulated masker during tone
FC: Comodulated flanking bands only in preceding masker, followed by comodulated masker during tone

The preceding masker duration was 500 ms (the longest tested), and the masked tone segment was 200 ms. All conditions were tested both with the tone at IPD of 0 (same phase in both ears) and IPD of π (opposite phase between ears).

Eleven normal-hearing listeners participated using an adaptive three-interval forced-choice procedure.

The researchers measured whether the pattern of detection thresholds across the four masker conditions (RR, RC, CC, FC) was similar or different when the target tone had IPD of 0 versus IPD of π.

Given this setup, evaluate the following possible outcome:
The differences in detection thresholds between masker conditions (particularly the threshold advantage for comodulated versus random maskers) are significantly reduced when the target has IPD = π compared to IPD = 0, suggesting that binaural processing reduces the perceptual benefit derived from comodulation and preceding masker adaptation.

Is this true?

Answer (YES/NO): YES